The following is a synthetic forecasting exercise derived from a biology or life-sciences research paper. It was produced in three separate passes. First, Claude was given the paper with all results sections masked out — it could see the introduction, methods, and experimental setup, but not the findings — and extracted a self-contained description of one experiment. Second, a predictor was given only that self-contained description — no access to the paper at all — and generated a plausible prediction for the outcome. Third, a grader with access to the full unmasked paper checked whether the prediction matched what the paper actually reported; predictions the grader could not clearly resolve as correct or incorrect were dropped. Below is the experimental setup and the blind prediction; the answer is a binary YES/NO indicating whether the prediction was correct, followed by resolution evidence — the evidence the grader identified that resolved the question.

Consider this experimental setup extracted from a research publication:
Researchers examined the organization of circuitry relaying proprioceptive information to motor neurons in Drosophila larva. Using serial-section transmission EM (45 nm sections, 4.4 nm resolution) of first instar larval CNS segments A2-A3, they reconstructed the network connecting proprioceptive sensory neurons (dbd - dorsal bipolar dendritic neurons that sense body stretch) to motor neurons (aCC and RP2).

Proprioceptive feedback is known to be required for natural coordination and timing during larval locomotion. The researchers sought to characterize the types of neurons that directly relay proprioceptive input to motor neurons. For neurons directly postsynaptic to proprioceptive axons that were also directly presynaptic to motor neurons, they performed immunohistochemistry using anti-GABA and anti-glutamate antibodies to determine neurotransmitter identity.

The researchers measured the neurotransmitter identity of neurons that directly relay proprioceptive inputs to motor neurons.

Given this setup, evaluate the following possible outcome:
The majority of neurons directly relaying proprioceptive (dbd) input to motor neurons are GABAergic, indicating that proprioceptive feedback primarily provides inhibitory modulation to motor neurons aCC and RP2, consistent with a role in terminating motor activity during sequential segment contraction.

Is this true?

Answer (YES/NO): NO